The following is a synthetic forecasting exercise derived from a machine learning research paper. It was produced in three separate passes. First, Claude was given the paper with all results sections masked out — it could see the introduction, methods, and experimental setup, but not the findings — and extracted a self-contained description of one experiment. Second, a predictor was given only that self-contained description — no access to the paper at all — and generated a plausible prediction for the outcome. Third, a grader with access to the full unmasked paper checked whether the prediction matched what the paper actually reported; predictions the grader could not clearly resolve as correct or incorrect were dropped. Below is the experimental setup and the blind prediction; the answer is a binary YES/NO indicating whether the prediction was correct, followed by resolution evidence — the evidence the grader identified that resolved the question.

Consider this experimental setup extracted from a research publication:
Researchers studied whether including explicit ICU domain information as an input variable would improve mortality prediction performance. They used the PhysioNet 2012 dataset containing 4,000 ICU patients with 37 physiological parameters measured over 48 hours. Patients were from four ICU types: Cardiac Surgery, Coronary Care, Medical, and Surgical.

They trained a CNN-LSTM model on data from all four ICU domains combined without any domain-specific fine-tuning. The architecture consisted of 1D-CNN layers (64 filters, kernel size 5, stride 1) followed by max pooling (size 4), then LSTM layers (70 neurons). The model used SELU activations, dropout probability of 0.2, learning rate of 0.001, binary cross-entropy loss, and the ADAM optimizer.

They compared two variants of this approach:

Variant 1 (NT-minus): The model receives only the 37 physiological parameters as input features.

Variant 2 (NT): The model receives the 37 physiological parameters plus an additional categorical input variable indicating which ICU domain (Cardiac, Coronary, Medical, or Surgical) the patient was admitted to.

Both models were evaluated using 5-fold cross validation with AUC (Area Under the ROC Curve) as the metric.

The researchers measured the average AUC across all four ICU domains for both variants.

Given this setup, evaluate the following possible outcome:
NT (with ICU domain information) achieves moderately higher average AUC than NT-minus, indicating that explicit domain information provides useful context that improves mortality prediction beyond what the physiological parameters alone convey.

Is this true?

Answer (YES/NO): NO